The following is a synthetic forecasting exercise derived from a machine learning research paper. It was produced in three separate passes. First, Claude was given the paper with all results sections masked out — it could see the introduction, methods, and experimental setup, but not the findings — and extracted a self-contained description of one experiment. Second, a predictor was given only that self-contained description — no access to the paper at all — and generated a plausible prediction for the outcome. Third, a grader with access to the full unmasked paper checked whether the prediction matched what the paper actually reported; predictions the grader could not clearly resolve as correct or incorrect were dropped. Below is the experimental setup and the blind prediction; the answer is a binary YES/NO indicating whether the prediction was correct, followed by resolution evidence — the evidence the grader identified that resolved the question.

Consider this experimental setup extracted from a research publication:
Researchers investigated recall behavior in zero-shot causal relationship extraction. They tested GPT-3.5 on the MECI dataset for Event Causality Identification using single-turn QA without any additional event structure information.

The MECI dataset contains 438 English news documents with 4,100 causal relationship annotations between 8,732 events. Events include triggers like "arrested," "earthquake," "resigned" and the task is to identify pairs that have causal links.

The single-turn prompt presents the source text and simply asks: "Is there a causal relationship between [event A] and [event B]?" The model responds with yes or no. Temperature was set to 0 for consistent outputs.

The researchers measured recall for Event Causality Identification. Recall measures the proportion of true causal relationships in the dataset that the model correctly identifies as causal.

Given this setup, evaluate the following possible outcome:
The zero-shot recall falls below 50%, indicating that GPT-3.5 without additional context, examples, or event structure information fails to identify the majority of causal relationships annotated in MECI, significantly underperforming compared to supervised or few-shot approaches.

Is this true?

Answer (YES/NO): NO